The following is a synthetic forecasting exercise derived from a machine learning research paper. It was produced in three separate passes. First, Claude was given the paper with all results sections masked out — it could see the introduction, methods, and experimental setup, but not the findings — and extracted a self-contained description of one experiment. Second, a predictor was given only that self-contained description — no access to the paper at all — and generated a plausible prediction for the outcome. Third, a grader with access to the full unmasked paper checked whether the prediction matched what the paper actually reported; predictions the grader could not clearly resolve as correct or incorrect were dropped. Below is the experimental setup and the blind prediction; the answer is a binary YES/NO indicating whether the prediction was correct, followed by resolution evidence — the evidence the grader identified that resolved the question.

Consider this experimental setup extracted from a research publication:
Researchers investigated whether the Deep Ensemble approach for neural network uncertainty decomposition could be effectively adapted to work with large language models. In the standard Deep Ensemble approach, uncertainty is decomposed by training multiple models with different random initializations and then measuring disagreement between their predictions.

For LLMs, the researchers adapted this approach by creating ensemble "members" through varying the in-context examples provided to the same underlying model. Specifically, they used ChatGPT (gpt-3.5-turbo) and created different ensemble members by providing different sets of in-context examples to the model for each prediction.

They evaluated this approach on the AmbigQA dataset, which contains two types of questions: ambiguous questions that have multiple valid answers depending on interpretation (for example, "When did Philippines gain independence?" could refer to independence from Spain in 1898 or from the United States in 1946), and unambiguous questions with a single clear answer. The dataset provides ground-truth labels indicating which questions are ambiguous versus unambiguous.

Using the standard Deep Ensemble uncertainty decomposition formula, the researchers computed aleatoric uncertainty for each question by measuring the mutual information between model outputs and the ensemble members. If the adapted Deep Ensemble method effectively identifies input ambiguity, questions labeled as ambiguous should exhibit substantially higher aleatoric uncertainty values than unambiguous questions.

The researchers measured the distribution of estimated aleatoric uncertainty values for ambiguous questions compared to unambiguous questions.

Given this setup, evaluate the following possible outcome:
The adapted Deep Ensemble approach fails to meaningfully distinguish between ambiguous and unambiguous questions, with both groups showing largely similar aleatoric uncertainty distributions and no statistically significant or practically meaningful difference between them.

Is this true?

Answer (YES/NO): YES